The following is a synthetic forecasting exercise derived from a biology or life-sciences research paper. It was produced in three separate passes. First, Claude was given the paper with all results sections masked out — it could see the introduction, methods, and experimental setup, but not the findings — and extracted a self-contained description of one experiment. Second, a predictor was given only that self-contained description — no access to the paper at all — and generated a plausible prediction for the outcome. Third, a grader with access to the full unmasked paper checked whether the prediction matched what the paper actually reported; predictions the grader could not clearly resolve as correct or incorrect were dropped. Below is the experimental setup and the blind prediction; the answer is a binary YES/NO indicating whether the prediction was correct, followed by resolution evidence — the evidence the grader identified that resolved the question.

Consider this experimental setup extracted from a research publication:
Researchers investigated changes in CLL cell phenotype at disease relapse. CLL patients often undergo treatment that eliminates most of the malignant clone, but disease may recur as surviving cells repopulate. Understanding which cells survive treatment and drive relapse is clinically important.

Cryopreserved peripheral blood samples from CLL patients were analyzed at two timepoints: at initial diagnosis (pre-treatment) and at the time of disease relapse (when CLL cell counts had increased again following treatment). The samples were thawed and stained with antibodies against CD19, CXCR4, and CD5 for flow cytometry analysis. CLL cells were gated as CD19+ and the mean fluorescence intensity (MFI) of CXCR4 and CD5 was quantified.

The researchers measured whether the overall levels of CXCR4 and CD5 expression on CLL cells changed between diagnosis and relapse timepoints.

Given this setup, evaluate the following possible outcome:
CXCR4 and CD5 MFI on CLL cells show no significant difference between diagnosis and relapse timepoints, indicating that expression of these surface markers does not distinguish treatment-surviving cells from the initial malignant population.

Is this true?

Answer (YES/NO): NO